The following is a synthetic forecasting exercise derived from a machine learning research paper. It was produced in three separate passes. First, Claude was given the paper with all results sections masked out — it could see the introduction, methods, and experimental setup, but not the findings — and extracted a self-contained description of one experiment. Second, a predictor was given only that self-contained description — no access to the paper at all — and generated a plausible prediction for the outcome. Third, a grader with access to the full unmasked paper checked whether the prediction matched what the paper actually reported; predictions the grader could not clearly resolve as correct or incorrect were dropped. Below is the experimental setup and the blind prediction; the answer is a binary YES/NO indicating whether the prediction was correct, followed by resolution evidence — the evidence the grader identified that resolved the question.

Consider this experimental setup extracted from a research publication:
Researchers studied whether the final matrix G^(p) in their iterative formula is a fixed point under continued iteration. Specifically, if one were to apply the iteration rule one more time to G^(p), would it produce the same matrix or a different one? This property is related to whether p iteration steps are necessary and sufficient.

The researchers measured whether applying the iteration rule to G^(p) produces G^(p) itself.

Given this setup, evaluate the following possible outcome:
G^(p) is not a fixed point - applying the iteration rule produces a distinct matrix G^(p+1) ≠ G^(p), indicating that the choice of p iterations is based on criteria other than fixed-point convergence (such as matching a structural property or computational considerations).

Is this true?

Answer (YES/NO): NO